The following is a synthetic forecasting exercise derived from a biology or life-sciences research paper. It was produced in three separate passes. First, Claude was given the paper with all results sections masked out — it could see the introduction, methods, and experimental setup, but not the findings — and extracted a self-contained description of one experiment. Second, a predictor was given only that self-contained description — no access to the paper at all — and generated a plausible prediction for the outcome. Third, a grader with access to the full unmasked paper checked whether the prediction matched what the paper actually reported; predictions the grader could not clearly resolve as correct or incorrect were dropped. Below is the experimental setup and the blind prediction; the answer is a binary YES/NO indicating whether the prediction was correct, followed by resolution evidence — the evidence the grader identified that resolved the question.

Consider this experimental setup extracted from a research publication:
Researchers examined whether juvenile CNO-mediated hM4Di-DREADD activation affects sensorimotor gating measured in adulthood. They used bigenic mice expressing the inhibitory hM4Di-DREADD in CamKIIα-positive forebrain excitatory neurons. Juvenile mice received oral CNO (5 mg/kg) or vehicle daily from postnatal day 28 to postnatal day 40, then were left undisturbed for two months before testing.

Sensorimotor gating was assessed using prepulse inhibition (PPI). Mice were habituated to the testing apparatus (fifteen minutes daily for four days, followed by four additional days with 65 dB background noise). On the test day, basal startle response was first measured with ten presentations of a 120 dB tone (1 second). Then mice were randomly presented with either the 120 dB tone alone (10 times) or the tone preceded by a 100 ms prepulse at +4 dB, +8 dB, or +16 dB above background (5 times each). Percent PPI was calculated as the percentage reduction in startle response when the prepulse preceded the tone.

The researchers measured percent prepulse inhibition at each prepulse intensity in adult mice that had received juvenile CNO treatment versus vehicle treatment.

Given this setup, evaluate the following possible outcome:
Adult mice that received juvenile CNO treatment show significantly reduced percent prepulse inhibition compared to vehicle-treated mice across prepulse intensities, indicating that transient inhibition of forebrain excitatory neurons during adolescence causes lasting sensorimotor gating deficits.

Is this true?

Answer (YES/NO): NO